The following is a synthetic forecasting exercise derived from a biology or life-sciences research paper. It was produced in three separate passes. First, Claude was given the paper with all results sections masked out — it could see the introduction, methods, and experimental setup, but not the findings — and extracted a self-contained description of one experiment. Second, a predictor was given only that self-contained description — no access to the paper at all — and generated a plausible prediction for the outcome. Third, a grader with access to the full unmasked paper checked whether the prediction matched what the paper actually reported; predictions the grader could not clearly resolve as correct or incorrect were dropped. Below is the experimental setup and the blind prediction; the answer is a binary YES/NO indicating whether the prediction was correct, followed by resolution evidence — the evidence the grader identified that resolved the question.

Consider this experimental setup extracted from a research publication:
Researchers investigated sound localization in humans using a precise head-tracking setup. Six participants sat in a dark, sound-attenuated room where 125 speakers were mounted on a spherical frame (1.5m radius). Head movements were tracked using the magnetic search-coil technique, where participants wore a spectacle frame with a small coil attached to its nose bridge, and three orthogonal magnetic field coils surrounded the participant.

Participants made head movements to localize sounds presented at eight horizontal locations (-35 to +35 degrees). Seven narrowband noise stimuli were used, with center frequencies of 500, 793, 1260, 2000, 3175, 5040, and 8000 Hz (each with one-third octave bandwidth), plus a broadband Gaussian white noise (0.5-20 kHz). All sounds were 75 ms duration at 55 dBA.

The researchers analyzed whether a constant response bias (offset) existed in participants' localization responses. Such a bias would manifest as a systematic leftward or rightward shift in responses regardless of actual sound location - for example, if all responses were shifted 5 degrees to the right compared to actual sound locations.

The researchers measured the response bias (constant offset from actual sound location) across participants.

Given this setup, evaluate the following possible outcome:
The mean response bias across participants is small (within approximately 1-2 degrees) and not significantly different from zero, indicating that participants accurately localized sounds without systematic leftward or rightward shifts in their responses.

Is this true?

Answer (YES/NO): YES